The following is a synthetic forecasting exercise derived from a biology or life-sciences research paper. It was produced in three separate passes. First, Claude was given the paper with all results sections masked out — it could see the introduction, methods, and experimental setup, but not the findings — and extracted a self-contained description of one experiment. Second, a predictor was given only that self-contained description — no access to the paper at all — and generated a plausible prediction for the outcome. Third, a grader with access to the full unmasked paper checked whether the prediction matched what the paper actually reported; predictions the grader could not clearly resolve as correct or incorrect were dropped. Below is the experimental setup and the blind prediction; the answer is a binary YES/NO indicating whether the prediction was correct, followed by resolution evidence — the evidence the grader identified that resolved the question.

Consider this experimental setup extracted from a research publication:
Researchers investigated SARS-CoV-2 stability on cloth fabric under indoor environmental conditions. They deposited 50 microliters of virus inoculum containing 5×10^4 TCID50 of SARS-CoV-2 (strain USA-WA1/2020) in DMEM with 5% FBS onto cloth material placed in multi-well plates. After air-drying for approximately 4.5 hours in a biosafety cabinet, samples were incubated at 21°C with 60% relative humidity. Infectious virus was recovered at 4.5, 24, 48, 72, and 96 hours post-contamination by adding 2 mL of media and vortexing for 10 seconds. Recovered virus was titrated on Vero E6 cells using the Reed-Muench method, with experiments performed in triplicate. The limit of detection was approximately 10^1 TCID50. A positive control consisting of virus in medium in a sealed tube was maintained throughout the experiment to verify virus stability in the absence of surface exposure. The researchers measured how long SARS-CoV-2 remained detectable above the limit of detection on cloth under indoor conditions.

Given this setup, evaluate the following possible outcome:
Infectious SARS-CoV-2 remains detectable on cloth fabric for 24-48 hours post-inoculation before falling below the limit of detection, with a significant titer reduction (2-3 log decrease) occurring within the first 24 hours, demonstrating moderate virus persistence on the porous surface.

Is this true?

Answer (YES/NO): NO